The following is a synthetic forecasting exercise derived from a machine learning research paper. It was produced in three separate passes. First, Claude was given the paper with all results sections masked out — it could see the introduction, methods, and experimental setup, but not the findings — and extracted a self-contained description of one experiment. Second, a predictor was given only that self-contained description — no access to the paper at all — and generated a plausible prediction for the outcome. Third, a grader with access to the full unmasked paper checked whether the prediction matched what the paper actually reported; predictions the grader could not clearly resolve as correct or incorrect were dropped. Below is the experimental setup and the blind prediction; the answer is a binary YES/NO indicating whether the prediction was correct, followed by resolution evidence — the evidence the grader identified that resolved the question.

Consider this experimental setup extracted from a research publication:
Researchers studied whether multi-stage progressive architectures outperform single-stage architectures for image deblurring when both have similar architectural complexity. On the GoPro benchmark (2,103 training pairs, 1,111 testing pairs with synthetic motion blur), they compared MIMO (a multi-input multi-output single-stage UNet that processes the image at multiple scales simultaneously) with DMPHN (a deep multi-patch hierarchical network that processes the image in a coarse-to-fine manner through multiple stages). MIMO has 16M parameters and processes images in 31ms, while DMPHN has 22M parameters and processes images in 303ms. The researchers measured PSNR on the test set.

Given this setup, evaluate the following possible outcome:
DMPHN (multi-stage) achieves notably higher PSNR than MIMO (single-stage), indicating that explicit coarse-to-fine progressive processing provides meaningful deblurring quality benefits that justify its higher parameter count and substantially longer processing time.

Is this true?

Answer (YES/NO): NO